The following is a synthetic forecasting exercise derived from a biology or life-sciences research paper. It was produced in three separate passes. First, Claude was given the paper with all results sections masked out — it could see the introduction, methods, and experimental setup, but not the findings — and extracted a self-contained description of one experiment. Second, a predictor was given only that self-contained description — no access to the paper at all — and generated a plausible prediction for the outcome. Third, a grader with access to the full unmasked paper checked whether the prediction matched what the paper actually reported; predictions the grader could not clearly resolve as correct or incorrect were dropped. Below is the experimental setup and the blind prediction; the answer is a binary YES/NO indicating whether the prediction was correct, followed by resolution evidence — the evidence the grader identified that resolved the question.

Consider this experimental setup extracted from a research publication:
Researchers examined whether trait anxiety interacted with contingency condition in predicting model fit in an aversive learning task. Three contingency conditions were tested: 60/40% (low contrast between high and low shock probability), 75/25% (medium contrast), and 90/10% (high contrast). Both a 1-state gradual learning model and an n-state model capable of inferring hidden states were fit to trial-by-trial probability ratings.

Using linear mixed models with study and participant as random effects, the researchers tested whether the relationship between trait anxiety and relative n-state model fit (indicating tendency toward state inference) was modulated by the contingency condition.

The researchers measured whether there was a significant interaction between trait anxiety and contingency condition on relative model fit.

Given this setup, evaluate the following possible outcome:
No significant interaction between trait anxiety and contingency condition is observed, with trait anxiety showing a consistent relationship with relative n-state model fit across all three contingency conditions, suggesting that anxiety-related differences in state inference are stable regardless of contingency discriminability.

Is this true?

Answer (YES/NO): NO